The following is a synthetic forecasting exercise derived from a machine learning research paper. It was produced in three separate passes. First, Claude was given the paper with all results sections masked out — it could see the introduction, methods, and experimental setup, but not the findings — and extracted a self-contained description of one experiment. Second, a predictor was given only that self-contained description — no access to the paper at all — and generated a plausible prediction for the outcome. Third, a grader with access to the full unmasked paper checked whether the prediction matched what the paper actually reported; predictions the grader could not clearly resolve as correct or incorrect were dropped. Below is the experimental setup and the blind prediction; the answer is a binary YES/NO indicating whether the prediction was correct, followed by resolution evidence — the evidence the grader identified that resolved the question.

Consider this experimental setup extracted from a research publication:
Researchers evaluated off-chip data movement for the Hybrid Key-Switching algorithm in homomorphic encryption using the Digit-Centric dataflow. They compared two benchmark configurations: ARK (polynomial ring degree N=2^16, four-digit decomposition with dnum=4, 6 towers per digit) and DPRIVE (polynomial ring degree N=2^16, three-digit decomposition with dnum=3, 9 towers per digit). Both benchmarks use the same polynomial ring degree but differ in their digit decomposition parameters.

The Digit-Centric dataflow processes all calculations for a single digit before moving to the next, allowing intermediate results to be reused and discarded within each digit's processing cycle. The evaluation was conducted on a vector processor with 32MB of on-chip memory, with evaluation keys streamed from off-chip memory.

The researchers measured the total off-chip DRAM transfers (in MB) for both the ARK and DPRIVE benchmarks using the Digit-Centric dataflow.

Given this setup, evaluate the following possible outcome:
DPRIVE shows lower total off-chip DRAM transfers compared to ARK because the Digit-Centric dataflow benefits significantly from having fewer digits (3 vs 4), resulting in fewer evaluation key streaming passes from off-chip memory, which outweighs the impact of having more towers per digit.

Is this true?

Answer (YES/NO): YES